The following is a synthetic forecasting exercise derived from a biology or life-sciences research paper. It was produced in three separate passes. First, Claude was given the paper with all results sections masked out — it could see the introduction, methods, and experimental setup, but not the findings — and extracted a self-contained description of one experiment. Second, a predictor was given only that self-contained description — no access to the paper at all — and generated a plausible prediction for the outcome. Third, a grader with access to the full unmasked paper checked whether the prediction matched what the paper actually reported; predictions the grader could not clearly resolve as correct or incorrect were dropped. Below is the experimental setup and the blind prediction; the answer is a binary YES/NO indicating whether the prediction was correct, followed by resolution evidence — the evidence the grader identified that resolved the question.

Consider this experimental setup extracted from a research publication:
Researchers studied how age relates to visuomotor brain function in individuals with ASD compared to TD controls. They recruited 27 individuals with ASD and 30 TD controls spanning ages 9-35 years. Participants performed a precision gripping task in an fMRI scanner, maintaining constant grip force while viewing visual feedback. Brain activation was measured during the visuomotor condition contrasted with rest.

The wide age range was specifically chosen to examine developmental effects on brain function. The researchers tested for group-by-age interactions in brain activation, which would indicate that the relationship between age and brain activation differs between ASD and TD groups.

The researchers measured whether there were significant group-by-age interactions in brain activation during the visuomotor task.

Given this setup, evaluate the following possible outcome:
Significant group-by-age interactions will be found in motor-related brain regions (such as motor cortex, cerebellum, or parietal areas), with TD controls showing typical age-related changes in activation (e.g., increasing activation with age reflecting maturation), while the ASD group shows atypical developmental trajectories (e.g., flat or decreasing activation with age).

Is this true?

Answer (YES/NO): NO